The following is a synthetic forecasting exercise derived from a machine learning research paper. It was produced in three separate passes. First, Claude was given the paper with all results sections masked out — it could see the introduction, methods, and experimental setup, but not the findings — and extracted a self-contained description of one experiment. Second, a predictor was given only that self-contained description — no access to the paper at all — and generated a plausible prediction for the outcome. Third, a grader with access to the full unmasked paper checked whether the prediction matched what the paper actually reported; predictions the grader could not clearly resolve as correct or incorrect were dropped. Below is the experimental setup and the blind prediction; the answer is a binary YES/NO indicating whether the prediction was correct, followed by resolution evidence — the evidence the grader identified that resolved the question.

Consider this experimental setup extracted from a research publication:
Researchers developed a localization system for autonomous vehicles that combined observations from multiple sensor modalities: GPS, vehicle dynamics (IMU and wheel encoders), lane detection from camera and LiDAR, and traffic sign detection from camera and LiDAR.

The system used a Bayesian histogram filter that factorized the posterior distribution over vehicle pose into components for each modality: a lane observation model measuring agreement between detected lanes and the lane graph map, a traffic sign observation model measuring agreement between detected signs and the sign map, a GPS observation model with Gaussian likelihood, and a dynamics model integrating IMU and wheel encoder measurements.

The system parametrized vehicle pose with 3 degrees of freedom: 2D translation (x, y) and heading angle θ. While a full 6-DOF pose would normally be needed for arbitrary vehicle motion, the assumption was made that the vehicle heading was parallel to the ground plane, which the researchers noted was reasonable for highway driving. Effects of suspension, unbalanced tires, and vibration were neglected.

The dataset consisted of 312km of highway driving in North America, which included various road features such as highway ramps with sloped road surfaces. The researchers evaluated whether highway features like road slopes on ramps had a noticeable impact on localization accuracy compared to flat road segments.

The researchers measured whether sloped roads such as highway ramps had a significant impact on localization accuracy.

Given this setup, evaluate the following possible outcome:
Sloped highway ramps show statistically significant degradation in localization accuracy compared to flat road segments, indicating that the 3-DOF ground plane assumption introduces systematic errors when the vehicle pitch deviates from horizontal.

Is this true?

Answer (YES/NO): NO